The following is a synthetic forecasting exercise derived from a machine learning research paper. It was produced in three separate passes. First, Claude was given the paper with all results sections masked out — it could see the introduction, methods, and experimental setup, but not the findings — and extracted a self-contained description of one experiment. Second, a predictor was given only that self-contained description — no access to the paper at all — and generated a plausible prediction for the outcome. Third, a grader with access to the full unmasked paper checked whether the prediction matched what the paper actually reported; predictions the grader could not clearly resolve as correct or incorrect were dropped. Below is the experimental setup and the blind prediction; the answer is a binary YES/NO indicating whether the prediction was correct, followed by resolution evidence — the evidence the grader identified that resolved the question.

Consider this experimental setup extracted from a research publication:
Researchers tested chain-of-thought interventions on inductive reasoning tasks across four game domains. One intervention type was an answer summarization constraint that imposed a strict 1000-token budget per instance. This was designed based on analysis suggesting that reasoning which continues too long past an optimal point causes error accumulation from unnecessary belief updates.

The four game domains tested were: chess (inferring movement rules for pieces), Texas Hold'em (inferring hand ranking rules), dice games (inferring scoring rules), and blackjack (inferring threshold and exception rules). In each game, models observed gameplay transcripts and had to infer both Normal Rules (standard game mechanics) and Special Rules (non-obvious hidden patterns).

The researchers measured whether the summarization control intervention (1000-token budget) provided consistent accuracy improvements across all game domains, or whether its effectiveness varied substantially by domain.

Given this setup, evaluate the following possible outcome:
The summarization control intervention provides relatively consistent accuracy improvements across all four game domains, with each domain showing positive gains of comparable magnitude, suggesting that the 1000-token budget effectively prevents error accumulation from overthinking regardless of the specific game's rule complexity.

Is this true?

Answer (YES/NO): YES